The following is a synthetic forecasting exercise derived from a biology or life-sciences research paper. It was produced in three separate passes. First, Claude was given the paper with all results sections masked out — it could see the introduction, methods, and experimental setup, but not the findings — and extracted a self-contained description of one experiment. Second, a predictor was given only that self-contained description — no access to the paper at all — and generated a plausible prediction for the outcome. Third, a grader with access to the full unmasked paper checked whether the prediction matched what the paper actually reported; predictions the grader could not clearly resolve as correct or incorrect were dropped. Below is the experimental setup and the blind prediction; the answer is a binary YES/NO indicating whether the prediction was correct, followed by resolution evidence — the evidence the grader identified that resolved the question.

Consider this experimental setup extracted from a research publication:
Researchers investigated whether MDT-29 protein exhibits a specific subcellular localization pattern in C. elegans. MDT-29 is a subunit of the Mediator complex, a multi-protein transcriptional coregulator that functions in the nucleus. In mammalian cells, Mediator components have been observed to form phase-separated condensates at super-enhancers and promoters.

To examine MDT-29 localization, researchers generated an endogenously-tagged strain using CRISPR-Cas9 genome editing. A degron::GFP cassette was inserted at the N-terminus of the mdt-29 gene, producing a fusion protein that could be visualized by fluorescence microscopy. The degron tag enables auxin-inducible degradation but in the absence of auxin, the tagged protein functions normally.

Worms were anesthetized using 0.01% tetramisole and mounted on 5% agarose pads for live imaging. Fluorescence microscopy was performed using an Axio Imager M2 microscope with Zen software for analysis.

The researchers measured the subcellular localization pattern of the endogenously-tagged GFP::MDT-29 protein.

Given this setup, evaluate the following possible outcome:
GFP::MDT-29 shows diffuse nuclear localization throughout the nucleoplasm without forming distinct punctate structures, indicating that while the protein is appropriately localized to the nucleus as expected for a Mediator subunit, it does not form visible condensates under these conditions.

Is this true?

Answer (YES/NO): NO